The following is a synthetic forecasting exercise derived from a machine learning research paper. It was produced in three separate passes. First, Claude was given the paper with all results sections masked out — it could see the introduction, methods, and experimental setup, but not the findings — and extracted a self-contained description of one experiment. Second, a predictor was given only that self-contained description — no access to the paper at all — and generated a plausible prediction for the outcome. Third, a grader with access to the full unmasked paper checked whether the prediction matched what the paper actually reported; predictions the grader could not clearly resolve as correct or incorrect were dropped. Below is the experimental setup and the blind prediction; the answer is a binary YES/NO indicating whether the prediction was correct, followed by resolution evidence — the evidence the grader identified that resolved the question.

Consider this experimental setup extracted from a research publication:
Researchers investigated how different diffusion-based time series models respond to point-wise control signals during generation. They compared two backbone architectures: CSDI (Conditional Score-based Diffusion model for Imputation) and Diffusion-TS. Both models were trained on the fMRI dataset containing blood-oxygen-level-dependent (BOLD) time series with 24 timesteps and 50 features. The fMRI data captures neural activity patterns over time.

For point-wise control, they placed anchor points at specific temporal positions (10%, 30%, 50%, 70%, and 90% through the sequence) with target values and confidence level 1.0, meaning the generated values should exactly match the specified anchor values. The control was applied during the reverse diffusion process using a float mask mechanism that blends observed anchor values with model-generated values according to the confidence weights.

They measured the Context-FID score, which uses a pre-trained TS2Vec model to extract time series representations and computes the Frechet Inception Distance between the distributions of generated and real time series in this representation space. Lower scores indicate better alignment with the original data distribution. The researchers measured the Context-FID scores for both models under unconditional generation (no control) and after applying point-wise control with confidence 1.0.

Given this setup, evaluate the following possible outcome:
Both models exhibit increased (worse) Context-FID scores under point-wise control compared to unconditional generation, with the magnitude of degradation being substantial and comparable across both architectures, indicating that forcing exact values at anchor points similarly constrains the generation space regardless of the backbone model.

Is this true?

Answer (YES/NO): NO